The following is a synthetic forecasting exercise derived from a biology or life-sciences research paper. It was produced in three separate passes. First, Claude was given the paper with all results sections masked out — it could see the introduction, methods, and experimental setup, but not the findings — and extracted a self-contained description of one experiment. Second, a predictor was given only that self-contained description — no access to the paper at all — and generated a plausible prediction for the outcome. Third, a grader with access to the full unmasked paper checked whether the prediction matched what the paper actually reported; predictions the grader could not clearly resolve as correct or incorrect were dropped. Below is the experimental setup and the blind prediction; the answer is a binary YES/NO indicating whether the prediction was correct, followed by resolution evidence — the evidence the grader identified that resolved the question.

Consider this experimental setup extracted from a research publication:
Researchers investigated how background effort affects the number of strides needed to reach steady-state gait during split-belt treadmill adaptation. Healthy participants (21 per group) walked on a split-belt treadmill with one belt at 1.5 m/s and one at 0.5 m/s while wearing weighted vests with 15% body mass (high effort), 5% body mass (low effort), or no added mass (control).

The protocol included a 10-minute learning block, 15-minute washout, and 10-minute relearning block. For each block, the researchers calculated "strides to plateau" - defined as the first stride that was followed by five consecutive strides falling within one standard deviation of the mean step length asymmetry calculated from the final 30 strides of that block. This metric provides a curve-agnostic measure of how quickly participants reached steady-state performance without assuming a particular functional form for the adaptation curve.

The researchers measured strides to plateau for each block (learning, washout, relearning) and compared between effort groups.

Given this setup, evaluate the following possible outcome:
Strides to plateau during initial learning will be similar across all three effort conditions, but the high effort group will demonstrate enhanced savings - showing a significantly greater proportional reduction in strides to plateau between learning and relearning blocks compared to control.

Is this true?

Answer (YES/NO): NO